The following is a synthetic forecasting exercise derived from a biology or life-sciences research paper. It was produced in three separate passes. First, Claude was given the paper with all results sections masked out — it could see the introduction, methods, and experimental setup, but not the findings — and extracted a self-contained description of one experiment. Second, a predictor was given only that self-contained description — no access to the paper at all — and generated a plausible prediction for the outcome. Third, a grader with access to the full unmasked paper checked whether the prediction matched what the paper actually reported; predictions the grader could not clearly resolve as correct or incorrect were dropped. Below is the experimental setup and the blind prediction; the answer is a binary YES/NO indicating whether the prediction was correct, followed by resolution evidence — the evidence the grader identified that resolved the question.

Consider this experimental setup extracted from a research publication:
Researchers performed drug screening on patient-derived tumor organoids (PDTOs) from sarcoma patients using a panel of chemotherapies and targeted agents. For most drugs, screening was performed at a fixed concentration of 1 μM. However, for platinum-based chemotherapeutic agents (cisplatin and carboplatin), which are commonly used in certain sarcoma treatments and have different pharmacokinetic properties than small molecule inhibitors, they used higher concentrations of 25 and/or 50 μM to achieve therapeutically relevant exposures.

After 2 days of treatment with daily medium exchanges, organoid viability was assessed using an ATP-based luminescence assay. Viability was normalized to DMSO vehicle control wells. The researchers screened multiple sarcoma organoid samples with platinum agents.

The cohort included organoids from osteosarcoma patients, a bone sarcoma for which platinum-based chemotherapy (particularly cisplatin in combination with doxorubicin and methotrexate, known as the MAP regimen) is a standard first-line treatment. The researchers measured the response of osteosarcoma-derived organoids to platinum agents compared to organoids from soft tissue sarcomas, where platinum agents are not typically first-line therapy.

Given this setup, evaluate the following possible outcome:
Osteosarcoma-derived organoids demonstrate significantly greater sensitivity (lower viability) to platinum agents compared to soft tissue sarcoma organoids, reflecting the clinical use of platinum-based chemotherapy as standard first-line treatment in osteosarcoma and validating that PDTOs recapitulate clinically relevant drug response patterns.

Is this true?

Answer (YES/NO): NO